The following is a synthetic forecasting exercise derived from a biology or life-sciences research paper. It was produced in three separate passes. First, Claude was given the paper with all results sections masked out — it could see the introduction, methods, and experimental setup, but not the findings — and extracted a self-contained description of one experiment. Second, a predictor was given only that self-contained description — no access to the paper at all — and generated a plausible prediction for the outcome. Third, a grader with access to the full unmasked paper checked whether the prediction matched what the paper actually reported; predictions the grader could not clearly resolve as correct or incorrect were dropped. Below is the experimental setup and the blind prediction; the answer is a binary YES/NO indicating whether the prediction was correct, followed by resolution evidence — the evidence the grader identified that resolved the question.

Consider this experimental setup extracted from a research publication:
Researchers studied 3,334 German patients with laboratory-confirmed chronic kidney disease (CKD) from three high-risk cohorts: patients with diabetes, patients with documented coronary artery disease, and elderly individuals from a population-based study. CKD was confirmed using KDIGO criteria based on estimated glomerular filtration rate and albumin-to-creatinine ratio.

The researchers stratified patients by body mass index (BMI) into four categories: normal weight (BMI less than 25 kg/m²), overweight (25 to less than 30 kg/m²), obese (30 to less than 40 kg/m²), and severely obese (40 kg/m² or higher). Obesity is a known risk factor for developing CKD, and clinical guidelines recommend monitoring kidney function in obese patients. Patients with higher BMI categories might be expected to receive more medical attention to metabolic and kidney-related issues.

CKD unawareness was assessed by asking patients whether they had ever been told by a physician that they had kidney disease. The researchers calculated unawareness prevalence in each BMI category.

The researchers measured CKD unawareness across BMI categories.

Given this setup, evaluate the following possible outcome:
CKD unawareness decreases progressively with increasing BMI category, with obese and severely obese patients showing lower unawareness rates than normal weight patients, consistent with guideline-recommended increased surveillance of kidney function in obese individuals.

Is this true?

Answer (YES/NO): NO